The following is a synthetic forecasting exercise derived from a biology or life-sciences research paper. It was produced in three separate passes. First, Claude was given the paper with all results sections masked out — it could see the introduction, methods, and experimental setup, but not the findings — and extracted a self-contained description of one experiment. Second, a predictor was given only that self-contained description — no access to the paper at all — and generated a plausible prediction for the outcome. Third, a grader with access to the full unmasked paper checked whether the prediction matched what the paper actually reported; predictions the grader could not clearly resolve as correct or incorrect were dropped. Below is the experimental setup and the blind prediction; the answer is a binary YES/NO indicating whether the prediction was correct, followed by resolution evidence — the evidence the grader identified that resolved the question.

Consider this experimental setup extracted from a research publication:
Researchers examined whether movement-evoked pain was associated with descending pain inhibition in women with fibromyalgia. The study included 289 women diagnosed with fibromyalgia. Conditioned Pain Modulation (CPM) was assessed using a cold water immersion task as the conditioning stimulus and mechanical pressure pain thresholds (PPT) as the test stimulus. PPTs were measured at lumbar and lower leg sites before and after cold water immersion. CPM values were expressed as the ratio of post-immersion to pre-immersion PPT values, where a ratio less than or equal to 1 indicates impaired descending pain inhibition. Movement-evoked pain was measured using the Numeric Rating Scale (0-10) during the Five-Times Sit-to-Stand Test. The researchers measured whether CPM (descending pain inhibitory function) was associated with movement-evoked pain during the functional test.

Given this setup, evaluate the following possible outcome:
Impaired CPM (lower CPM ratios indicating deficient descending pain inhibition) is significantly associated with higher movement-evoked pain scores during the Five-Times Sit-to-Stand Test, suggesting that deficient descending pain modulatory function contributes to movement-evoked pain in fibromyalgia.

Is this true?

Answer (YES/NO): YES